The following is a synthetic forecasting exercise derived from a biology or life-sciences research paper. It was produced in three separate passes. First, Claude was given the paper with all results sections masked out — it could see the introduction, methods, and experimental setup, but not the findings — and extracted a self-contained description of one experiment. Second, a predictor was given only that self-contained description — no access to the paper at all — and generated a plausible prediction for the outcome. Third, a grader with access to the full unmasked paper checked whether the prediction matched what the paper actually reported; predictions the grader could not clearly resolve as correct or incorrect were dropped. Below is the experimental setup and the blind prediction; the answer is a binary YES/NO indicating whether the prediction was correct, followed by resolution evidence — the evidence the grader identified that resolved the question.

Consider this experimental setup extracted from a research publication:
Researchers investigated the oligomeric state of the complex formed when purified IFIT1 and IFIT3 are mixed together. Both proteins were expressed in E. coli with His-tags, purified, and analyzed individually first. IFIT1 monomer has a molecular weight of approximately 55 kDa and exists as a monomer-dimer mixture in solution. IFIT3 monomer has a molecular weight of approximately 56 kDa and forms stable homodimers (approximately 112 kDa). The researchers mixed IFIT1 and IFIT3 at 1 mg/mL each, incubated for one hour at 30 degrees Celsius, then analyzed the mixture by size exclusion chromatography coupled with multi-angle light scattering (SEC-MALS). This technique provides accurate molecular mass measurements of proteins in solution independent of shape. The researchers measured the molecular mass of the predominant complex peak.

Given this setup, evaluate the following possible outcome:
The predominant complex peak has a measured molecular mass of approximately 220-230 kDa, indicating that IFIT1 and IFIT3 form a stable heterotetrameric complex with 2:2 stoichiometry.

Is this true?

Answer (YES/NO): YES